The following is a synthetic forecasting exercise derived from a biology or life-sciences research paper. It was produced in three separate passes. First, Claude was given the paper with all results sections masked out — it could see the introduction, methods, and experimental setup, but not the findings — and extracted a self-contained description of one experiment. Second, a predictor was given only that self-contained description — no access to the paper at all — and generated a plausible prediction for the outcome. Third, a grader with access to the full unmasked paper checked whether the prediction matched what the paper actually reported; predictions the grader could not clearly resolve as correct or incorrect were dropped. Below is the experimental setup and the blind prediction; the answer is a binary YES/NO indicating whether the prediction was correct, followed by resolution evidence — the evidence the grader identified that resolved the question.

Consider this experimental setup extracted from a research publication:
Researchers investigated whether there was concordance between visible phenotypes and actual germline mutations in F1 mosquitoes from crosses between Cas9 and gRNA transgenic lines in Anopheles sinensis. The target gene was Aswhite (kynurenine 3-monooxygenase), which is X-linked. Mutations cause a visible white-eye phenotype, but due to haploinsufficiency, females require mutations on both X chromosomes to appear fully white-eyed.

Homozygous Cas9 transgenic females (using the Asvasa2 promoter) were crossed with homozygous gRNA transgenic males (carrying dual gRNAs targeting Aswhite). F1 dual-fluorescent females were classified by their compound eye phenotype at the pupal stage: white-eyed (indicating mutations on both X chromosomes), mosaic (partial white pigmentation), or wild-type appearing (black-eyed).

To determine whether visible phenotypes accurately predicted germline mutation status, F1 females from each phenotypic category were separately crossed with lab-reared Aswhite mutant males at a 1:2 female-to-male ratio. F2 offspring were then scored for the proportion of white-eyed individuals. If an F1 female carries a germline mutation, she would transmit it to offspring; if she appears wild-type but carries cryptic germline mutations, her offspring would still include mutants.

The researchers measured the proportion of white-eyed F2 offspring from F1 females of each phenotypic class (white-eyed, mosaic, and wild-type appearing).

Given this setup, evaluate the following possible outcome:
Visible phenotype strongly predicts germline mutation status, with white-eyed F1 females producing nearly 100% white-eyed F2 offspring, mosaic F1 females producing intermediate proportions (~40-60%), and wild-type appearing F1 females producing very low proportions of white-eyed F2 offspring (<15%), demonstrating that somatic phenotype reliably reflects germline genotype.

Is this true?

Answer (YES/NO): NO